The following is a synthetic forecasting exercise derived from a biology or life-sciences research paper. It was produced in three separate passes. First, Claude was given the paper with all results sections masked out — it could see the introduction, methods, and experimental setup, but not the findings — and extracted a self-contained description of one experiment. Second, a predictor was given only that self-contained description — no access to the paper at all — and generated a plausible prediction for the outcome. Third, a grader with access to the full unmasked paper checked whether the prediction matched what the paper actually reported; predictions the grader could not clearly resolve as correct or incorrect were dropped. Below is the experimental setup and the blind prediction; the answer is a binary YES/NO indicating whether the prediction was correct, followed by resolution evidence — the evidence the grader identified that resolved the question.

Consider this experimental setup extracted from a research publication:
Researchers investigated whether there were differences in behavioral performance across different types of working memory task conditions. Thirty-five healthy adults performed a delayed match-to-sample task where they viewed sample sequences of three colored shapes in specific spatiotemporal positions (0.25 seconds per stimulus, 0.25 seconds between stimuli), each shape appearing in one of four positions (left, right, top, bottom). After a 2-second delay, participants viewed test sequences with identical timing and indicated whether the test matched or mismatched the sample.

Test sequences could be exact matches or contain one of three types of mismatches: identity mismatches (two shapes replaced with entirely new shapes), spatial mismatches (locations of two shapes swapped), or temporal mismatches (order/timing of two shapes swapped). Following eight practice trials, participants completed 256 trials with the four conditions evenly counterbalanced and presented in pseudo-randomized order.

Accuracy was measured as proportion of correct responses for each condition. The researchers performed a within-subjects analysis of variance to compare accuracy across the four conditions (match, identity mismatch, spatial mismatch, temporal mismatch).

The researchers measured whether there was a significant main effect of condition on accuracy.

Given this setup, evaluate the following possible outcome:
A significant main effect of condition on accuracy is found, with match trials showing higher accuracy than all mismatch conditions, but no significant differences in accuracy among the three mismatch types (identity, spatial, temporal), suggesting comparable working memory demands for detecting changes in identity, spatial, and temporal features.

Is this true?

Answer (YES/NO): NO